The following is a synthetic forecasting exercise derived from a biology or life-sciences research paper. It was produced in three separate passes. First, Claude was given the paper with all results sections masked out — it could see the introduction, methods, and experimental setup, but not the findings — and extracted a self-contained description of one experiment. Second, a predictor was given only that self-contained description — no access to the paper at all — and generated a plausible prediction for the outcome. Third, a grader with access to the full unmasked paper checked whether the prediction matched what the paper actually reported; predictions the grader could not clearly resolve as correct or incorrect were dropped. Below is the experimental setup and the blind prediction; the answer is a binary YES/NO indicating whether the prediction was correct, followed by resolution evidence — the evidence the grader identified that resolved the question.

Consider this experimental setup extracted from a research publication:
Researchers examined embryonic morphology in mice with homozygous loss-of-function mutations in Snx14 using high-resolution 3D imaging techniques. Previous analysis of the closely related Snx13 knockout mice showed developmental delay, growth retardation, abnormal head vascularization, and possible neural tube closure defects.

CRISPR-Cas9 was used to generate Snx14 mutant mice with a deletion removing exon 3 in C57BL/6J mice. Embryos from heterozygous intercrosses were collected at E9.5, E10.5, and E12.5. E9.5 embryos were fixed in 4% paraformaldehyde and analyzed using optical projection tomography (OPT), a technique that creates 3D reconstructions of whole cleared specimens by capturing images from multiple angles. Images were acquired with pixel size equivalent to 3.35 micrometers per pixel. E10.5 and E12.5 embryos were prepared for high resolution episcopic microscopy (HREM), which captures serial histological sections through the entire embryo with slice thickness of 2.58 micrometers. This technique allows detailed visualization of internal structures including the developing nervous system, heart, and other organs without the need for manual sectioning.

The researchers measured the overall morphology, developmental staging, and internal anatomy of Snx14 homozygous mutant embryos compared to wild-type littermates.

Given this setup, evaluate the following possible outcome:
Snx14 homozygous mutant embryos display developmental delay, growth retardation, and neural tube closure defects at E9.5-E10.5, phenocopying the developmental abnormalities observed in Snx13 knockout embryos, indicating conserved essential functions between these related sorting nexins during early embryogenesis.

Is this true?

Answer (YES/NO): NO